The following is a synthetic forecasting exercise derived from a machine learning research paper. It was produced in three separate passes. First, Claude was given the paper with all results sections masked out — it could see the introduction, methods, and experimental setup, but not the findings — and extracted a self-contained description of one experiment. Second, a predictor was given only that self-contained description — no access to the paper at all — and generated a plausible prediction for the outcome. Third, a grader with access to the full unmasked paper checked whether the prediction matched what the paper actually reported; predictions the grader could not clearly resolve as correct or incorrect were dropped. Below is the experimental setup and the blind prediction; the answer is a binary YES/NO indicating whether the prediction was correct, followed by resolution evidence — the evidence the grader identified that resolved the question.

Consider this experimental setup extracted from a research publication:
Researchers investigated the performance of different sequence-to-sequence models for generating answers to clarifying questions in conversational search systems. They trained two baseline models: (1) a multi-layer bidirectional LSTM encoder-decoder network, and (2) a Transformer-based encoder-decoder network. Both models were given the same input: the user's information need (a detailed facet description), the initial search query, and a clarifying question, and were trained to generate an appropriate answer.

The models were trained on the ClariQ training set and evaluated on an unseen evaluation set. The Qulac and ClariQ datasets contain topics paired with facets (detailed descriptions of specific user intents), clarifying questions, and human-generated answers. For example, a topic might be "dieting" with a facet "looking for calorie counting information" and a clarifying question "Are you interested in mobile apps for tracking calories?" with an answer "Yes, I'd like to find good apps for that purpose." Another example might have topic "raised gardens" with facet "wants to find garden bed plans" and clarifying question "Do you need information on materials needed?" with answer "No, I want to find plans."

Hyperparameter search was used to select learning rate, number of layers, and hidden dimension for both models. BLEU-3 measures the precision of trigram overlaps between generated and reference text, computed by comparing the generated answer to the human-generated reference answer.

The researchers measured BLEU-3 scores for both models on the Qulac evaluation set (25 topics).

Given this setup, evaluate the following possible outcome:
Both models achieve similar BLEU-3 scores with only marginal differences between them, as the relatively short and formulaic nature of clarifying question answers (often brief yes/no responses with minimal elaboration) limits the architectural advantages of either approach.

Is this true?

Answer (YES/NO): NO